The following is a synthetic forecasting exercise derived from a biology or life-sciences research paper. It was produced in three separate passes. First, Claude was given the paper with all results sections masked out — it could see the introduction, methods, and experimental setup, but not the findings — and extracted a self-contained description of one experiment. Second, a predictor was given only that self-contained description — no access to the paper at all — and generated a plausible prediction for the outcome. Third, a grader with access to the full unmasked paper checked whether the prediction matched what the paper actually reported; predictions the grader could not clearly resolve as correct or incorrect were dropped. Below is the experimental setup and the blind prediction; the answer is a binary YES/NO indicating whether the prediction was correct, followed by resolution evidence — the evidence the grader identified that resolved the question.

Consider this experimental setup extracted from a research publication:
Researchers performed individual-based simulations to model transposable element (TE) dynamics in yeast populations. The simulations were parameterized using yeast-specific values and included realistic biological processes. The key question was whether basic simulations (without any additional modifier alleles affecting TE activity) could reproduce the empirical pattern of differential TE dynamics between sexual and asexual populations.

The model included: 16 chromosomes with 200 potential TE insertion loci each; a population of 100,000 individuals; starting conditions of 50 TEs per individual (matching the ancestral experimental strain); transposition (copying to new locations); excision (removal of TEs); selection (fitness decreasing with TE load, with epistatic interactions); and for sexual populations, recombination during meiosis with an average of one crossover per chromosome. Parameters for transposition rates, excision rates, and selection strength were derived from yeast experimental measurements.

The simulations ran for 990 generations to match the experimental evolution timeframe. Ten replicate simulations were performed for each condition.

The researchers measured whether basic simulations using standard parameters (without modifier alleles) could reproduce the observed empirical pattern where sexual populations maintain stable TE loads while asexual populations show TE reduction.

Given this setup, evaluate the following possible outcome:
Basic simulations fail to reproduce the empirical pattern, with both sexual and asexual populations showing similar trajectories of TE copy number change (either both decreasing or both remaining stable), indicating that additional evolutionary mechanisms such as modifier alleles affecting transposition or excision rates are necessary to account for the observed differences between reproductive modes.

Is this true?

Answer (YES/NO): NO